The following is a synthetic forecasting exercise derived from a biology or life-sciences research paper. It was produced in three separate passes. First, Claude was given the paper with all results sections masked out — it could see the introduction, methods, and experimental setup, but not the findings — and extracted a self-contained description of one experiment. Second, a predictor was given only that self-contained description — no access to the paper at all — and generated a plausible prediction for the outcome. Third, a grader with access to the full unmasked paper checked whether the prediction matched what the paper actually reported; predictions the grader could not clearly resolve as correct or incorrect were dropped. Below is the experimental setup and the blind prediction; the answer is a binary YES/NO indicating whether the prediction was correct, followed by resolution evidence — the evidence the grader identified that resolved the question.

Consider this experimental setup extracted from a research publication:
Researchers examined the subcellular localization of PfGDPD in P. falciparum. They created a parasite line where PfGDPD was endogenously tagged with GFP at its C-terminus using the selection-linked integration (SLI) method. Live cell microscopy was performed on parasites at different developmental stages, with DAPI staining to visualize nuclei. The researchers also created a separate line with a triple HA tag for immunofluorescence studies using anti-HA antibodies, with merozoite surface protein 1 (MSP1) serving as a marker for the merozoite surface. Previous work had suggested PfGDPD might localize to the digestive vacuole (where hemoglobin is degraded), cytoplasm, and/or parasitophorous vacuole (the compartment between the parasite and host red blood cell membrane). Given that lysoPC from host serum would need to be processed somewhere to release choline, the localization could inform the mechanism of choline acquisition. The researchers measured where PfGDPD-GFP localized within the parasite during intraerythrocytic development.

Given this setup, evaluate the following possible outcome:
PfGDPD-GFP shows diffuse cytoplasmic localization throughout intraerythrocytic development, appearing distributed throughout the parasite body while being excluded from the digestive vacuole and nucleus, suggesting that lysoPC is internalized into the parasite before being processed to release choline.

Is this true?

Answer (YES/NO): NO